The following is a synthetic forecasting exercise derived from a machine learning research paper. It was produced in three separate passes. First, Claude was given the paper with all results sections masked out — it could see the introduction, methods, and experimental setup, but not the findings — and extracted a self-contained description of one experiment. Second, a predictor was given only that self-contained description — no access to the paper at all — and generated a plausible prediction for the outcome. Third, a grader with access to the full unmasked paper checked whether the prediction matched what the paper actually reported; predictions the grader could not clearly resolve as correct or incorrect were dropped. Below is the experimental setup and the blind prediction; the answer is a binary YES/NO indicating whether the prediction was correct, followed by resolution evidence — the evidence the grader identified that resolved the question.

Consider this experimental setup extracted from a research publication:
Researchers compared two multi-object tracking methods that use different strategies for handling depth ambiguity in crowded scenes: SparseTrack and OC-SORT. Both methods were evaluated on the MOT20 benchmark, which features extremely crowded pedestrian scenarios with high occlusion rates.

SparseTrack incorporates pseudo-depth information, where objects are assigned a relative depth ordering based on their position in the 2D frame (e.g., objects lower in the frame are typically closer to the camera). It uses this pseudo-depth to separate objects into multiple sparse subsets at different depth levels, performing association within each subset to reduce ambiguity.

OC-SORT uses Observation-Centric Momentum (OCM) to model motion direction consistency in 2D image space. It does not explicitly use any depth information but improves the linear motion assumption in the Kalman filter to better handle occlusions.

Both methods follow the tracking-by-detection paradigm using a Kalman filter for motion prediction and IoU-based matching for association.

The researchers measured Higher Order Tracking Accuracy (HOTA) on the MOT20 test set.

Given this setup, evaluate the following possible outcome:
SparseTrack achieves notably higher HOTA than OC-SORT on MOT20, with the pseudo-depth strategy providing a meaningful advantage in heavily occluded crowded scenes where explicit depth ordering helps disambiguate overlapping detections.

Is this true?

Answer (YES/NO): NO